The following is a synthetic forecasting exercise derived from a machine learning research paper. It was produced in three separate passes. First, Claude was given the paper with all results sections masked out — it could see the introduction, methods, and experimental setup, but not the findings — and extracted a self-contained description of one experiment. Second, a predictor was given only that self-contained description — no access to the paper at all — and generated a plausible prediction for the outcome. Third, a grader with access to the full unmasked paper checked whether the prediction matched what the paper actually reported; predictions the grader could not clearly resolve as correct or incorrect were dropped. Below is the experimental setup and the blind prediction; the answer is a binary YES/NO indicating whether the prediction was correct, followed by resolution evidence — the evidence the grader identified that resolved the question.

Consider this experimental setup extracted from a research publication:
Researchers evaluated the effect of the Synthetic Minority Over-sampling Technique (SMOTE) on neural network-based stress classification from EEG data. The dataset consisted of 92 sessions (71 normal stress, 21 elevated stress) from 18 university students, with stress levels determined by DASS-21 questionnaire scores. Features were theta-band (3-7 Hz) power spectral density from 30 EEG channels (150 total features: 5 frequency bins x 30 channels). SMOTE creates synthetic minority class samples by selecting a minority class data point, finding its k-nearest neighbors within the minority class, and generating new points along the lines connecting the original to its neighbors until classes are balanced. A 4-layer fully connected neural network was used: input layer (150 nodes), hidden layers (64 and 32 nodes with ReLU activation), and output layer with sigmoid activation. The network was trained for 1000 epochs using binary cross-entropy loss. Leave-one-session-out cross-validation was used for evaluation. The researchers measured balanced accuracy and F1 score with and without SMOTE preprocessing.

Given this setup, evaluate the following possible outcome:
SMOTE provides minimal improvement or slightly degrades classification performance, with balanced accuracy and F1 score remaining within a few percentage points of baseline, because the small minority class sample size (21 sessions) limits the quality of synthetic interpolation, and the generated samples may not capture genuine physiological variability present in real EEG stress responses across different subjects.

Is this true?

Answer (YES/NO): YES